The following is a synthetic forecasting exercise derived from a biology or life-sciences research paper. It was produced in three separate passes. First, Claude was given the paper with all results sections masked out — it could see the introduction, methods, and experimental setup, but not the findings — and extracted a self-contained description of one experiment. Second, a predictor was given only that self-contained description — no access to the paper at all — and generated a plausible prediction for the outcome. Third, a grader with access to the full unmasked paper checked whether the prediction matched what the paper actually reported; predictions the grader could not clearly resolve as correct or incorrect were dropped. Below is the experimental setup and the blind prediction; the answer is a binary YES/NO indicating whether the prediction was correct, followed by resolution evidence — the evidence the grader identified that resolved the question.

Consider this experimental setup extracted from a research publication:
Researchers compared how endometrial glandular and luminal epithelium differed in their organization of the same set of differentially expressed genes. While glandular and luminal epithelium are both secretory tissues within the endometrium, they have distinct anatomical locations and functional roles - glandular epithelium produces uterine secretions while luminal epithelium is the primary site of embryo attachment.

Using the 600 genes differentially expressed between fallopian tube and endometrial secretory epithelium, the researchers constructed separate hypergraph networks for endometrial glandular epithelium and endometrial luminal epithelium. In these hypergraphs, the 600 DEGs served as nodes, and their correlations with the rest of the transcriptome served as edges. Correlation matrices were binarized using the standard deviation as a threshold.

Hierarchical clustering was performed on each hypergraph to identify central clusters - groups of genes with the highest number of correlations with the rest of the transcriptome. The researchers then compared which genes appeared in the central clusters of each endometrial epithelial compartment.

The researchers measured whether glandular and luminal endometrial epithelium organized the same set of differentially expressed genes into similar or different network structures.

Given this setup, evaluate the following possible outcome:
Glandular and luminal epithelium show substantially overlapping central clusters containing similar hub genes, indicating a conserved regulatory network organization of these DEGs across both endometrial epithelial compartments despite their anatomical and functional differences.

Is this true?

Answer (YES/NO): YES